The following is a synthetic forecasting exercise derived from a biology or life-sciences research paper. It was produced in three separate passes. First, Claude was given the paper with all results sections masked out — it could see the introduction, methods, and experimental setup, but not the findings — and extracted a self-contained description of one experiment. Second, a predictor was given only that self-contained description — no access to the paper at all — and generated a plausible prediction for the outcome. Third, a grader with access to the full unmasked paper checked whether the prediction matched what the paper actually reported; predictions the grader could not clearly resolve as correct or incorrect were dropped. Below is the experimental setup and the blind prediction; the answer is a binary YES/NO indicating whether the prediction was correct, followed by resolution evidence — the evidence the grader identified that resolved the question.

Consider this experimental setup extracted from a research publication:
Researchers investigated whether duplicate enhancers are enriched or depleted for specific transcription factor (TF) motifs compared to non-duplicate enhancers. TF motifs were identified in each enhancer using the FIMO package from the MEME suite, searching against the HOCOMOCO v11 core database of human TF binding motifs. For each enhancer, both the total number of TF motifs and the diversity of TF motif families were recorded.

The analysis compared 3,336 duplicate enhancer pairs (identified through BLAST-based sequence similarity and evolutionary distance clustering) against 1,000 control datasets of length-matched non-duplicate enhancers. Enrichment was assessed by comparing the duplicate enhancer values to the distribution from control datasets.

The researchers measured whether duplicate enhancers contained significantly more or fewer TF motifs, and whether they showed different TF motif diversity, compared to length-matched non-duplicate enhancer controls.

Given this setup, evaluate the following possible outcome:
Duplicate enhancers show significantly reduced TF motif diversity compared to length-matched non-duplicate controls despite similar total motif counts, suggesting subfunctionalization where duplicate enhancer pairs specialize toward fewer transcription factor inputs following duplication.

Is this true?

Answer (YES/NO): NO